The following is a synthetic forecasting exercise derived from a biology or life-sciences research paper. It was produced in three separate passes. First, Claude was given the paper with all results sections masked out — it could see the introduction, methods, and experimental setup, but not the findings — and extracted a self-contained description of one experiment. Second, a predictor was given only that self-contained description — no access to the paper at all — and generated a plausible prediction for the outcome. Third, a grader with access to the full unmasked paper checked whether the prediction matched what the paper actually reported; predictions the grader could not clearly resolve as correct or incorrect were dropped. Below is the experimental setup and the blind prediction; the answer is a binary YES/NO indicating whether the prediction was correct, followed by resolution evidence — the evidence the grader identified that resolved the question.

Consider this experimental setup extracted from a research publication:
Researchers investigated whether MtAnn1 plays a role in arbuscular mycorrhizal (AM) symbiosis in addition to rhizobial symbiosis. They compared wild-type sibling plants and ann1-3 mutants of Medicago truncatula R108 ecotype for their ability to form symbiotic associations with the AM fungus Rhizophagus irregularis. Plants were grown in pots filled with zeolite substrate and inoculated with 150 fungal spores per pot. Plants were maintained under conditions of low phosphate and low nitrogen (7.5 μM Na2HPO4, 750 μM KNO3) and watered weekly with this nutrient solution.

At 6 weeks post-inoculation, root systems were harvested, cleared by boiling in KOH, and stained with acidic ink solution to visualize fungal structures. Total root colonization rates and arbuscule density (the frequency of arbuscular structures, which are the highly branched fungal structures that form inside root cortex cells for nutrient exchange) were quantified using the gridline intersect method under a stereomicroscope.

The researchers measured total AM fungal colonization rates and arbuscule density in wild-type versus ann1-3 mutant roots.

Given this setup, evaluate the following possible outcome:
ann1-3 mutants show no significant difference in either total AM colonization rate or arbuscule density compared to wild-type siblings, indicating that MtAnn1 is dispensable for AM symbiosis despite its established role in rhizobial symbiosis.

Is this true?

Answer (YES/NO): NO